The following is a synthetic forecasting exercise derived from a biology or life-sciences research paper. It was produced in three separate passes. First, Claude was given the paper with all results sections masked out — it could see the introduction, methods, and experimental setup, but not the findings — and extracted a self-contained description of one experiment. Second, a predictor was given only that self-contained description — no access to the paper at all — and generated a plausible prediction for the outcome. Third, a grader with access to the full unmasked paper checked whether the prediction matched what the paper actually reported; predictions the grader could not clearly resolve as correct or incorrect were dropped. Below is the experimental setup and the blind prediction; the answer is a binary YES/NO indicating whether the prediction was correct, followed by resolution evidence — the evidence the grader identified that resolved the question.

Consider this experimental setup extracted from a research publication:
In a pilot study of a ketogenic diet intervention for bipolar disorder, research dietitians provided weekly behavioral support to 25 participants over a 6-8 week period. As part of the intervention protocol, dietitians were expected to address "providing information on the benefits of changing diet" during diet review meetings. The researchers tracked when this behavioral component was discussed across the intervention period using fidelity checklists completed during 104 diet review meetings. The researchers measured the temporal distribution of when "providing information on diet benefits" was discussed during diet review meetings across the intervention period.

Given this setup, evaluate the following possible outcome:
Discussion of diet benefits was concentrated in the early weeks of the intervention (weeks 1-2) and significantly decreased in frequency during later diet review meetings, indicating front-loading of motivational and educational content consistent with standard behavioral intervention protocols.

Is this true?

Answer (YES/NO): YES